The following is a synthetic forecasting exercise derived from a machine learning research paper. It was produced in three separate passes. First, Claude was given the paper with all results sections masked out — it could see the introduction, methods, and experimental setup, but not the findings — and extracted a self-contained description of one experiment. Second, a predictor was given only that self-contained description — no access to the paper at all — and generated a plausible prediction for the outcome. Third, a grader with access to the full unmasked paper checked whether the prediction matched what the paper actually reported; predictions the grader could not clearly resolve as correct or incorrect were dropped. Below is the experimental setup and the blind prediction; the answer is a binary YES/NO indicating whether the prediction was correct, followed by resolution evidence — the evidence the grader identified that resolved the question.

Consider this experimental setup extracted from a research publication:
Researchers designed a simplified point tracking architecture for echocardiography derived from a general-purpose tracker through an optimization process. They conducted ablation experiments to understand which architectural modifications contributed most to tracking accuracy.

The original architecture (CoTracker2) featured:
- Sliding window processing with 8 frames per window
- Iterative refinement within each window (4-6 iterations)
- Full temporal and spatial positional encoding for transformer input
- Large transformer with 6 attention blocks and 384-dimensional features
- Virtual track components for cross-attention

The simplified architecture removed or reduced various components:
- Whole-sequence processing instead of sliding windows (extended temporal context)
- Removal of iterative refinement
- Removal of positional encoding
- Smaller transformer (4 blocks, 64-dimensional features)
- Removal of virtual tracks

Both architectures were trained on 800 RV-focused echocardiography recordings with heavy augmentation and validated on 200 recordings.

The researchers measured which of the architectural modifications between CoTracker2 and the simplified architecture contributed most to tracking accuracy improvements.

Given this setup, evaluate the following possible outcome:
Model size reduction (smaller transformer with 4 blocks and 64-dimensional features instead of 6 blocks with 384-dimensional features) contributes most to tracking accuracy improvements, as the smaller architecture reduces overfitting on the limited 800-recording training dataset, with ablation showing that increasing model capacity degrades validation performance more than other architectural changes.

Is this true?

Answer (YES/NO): NO